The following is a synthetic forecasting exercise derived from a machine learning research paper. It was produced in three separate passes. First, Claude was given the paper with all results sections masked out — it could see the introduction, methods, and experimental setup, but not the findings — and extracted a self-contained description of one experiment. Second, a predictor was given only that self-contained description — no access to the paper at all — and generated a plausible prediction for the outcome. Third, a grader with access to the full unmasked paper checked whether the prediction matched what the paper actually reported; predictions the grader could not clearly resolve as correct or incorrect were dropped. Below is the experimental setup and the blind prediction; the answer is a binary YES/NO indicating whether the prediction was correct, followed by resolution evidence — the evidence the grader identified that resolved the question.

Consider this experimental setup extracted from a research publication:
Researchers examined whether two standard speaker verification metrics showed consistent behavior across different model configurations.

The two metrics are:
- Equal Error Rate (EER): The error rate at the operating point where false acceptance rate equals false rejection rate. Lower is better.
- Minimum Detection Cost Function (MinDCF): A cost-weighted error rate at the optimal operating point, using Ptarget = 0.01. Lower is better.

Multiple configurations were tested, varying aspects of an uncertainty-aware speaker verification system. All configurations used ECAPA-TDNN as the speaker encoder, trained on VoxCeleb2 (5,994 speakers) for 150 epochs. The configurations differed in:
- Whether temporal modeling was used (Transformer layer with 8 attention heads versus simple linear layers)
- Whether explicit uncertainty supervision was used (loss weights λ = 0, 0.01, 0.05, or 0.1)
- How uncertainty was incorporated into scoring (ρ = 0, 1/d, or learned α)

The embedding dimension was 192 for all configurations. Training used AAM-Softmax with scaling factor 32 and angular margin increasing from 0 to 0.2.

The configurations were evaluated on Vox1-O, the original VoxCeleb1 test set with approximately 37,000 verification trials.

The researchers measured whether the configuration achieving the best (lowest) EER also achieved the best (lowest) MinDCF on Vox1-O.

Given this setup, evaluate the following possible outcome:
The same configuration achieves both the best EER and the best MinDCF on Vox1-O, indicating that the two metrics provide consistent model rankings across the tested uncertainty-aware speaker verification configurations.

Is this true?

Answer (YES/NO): NO